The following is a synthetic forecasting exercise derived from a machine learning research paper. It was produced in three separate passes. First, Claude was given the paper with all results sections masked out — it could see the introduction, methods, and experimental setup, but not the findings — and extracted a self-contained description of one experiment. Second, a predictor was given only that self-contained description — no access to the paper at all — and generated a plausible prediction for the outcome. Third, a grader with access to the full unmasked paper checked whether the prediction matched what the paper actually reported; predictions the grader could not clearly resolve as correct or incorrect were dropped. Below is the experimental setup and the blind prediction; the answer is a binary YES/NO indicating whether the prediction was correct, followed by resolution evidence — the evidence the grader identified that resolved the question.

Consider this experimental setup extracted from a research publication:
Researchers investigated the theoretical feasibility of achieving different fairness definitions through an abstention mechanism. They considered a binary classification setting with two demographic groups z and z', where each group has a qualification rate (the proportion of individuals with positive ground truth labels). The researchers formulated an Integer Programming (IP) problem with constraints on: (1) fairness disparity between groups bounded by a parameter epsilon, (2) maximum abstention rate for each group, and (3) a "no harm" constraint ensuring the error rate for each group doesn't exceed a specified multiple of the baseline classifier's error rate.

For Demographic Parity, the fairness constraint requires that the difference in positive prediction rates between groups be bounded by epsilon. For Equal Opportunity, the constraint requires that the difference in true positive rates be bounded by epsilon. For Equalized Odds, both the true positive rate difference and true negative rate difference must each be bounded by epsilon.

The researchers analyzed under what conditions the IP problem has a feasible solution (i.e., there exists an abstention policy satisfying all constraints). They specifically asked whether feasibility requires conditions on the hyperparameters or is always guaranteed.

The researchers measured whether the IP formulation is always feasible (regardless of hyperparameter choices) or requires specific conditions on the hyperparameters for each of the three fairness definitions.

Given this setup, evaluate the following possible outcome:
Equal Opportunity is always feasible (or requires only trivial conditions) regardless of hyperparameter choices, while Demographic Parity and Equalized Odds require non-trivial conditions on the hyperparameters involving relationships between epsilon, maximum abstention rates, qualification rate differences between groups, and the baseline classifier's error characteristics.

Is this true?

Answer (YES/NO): NO